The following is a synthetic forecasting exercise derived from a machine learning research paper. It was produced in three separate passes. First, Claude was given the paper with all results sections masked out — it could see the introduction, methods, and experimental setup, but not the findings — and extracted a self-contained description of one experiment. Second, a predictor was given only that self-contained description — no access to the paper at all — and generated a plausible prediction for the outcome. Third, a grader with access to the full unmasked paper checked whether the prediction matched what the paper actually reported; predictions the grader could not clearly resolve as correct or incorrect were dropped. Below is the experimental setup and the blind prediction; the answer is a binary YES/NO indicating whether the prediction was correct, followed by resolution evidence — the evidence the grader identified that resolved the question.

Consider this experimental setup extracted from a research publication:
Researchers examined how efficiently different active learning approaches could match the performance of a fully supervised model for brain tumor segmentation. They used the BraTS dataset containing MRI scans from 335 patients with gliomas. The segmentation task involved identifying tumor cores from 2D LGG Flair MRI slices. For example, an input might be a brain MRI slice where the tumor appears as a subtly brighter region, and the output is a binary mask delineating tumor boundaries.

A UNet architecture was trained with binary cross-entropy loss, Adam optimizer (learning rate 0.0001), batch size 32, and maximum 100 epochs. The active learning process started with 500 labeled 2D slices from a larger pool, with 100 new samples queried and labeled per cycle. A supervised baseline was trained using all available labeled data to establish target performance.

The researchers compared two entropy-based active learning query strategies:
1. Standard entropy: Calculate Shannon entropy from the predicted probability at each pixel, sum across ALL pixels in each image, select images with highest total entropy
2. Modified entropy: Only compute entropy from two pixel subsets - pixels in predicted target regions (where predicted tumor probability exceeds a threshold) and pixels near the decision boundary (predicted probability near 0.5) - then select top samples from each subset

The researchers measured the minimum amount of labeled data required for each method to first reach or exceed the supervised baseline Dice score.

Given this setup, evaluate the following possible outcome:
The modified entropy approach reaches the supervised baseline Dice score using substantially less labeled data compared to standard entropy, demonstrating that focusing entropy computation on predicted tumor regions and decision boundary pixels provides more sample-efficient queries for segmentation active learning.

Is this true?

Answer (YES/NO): YES